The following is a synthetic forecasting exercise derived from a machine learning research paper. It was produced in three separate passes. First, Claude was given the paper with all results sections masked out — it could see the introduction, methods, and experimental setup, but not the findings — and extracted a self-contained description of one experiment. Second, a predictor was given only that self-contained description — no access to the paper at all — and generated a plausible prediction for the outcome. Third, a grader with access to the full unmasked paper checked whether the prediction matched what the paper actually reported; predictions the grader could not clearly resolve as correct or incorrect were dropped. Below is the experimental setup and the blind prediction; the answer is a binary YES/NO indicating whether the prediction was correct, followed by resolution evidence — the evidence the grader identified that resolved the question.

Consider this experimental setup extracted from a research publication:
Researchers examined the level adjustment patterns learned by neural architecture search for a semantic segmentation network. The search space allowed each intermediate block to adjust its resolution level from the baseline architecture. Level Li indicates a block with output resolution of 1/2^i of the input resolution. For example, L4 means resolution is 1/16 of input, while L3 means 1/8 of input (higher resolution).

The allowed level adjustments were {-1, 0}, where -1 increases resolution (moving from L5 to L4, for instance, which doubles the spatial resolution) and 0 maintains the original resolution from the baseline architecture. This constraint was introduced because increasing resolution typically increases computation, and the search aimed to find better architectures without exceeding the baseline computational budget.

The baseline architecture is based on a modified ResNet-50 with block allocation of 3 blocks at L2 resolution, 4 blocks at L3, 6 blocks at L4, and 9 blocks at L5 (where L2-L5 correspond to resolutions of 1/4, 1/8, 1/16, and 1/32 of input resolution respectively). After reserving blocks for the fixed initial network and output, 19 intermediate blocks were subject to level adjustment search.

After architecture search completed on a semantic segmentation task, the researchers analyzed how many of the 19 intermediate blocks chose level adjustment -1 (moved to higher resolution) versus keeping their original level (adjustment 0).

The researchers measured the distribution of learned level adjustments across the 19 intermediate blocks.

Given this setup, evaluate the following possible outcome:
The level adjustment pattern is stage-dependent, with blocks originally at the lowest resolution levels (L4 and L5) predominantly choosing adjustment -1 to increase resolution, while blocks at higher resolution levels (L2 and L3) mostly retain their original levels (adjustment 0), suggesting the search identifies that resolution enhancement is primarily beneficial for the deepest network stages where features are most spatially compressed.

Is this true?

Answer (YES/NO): NO